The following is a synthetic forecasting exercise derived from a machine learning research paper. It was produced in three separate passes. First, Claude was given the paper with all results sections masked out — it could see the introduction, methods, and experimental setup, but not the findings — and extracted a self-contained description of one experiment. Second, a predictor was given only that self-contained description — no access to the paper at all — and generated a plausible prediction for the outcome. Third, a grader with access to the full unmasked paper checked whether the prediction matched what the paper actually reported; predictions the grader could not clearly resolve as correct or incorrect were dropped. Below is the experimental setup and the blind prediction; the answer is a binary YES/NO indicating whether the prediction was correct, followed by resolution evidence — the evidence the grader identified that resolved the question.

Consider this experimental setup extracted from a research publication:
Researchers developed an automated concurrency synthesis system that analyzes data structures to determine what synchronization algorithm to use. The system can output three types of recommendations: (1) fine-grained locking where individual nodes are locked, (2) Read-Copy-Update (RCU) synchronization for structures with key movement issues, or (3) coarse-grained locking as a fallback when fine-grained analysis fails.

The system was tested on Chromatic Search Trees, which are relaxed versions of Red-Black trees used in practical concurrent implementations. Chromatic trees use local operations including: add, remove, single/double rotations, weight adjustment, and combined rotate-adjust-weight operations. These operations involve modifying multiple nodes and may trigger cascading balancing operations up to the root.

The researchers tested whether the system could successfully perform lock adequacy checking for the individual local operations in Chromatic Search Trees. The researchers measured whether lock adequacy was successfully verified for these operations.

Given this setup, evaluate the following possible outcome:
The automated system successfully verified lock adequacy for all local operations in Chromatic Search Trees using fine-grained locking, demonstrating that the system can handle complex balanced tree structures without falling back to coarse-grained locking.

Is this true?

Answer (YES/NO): NO